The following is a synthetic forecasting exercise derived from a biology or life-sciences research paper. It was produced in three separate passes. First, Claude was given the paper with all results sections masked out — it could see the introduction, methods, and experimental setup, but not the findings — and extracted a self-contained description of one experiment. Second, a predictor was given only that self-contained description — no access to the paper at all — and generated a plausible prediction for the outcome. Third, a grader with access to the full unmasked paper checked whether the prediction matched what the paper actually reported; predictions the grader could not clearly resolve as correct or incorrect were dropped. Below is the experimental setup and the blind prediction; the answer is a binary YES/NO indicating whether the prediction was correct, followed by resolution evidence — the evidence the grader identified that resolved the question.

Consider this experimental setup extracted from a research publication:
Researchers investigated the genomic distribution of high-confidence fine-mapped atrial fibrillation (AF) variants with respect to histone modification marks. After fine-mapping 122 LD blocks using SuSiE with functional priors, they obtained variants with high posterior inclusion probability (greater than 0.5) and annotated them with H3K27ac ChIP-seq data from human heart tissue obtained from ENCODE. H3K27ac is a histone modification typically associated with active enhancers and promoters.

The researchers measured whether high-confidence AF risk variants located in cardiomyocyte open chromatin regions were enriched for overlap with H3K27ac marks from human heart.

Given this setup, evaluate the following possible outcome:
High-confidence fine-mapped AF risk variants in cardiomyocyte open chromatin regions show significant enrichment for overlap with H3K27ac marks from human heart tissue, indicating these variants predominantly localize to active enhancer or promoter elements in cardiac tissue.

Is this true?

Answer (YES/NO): YES